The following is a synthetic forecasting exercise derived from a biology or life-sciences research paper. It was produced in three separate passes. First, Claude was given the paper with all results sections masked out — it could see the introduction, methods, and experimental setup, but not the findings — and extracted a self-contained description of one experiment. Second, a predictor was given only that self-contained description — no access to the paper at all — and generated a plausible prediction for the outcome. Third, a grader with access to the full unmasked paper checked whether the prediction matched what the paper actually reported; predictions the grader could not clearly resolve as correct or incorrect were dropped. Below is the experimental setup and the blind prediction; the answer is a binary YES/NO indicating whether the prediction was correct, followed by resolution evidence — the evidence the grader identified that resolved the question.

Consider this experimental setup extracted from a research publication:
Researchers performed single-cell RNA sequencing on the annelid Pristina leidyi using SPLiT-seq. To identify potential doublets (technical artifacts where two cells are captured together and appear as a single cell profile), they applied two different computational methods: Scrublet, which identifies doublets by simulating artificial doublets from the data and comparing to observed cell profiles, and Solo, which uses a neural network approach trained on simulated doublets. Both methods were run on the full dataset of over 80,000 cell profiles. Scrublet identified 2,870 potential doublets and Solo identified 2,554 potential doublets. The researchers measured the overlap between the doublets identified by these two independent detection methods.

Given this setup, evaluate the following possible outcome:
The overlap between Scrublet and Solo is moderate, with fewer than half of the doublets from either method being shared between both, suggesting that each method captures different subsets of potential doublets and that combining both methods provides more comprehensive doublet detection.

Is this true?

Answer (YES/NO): NO